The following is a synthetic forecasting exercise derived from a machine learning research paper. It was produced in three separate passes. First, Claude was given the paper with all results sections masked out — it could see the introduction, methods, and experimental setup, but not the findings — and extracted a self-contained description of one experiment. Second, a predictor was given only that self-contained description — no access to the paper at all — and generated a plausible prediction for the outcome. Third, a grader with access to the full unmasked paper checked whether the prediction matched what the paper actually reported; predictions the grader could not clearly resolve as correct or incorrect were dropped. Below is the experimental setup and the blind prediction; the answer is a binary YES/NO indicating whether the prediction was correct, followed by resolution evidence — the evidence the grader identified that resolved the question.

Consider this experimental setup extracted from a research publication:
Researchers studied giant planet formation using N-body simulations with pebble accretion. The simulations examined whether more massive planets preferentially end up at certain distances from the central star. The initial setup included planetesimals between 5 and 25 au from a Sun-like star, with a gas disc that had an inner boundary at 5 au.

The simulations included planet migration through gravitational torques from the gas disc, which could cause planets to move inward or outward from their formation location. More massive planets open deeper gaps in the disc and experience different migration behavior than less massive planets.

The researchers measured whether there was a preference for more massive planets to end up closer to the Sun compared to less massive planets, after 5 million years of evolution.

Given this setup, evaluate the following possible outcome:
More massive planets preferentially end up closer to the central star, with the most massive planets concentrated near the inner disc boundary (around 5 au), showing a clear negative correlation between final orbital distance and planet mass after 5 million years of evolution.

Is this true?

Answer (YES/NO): NO